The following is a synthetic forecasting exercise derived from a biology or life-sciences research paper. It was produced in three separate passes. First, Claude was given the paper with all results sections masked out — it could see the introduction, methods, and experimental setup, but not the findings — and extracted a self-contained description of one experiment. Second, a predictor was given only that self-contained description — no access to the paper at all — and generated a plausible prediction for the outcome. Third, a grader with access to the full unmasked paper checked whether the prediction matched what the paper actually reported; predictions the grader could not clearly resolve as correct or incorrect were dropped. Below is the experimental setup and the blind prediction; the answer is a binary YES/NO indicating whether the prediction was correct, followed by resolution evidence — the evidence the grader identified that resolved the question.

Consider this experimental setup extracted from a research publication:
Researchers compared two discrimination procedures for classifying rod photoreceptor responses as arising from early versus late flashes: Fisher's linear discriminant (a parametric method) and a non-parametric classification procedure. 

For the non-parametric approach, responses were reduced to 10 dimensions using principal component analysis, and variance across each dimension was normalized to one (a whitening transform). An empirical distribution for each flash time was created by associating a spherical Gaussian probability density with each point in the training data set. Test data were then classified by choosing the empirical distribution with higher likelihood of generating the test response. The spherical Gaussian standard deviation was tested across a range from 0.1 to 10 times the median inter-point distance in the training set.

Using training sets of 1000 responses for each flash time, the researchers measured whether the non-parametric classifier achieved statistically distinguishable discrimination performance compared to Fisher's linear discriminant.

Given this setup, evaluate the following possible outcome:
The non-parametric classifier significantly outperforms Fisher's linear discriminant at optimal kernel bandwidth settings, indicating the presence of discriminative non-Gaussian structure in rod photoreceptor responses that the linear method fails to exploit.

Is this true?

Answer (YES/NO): NO